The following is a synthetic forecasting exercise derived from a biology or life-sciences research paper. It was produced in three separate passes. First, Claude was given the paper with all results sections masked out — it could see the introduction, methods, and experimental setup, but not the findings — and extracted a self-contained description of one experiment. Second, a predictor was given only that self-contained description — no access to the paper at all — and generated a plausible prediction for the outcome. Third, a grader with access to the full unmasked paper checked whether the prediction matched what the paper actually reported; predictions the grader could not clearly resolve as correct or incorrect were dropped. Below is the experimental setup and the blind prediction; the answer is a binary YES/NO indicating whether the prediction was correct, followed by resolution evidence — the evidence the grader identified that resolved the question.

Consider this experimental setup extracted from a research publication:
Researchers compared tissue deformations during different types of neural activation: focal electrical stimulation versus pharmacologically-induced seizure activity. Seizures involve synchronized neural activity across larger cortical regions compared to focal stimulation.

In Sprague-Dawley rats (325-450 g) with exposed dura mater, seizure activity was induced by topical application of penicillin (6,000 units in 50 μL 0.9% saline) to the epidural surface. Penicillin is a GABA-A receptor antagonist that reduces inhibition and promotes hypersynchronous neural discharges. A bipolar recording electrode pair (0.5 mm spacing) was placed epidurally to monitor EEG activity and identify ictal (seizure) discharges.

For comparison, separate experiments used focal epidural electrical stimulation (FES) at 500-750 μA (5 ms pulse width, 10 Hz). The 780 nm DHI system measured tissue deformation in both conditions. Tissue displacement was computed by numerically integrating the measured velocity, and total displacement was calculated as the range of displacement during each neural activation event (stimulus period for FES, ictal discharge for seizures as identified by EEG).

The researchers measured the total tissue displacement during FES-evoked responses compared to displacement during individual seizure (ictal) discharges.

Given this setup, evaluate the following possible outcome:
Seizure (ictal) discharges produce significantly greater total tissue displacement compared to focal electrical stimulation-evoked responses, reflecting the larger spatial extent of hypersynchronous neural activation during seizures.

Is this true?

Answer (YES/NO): YES